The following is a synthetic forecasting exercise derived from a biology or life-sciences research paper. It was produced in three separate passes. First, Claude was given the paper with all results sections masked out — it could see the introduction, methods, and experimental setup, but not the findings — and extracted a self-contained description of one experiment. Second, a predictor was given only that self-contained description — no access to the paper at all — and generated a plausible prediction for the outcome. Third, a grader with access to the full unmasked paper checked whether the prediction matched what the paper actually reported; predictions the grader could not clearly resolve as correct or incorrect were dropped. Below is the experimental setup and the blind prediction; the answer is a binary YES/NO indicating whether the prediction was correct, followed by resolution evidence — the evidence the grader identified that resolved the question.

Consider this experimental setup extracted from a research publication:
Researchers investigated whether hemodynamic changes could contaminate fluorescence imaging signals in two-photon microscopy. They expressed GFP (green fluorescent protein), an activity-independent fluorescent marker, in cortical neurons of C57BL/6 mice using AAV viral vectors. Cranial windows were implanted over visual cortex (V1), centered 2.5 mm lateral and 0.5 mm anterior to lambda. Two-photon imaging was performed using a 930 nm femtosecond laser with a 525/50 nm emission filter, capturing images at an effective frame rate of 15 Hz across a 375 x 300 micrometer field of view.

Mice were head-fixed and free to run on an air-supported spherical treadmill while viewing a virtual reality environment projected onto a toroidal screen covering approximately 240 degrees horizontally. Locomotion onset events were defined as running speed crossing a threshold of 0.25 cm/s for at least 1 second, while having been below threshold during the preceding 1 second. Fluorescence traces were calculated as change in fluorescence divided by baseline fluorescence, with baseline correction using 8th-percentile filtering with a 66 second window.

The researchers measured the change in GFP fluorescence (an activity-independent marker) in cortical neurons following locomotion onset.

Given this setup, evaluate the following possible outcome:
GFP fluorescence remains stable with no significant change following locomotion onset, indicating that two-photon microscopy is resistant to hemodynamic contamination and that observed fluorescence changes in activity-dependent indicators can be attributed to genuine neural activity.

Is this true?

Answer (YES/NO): NO